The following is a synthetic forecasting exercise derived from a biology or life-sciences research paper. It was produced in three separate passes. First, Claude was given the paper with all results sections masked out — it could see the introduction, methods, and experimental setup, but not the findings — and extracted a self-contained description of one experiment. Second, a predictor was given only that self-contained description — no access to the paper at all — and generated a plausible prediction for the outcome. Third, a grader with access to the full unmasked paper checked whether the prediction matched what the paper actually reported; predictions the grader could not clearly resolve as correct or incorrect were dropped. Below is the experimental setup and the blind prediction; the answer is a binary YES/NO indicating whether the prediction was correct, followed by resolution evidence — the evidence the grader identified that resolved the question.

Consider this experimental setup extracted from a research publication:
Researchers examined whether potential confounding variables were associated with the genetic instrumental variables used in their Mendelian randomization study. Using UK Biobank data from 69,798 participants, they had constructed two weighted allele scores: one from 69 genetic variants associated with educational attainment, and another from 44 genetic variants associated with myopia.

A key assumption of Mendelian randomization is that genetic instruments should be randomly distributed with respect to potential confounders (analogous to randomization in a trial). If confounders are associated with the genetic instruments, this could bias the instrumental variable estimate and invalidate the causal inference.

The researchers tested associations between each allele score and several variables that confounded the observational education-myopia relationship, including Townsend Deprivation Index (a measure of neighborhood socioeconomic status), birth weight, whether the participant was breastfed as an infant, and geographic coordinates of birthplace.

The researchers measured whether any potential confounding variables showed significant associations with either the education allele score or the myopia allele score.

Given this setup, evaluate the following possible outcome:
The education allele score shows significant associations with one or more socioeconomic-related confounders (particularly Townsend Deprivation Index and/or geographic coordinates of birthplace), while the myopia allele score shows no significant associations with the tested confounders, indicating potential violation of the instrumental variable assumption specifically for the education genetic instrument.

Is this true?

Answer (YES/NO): NO